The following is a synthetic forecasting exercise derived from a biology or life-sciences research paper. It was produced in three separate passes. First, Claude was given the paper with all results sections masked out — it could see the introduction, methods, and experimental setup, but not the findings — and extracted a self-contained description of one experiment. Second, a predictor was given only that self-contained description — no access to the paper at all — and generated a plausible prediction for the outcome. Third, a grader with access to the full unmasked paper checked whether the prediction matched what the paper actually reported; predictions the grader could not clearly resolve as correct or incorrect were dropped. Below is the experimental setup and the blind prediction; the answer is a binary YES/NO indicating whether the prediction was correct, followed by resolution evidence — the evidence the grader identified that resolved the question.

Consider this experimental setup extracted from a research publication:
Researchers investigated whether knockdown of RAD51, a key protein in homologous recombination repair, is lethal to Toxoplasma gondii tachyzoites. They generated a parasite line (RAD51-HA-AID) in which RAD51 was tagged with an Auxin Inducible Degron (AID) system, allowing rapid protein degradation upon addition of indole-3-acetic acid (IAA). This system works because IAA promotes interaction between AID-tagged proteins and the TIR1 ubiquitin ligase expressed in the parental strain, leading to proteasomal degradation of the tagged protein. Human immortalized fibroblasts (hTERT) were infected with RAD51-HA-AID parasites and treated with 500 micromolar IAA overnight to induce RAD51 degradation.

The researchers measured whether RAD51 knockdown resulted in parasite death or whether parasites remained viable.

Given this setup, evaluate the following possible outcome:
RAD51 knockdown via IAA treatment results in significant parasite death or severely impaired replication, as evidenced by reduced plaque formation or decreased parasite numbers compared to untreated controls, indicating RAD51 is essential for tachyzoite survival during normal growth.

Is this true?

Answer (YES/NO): NO